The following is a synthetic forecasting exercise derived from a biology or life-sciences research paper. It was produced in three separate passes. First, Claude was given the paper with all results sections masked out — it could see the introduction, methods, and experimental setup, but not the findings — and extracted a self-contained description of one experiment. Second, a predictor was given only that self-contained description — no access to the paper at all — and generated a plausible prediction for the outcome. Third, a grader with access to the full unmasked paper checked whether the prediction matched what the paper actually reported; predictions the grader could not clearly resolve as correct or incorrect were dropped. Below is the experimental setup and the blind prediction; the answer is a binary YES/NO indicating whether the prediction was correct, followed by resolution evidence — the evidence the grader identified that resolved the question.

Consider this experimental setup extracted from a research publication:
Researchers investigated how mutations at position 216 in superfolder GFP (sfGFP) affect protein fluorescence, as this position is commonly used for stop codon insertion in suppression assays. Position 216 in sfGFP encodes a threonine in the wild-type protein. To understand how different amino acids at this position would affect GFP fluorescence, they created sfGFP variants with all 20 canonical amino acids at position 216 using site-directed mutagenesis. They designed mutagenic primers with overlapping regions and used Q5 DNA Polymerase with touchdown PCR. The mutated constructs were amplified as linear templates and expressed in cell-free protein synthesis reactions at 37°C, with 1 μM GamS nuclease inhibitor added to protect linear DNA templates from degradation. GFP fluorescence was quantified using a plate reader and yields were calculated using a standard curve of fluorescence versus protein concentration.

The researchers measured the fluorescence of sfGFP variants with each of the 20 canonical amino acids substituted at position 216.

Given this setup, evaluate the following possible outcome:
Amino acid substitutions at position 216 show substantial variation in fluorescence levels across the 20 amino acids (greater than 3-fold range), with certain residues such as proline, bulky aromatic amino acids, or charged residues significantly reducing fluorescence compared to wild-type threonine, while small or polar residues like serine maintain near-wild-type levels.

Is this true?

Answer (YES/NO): NO